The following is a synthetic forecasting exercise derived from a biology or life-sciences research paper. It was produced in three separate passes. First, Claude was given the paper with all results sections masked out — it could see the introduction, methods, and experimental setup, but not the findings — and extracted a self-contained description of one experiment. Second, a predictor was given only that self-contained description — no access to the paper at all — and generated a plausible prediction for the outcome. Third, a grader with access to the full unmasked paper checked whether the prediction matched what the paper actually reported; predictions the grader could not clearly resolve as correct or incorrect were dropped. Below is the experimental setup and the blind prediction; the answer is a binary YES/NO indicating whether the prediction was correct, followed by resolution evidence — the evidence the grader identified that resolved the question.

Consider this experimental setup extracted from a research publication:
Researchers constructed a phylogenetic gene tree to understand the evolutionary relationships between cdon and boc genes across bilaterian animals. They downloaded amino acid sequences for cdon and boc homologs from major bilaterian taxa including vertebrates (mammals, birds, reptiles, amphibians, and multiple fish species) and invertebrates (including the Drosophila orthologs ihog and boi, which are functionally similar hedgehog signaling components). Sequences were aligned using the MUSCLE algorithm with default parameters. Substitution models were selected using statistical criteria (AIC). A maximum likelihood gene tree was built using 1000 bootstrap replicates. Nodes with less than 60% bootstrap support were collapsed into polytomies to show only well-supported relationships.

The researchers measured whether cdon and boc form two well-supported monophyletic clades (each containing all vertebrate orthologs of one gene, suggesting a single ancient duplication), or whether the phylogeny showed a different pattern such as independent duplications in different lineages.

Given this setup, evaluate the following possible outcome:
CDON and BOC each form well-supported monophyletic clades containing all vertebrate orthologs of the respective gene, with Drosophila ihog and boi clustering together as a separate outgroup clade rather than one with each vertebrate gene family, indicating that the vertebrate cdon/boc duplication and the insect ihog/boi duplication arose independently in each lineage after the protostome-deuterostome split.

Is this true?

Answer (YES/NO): YES